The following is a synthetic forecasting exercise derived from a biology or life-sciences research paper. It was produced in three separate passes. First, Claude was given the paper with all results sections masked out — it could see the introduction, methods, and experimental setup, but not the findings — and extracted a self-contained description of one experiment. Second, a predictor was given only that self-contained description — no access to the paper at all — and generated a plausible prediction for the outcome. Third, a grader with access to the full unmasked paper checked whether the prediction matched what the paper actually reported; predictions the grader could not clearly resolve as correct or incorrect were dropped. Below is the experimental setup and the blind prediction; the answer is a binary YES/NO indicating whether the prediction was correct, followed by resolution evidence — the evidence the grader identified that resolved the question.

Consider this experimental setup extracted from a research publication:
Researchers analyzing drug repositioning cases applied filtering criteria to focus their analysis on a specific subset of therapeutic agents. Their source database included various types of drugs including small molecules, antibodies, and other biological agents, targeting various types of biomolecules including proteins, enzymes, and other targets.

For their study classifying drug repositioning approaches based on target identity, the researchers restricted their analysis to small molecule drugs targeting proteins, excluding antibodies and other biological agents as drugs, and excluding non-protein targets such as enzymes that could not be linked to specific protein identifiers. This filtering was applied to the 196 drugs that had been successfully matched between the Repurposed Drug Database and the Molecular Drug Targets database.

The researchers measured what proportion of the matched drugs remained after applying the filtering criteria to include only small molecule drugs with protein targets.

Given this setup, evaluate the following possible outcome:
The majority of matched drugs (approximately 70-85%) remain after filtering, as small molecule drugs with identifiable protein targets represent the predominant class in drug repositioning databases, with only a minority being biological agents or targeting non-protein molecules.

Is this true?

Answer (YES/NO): NO